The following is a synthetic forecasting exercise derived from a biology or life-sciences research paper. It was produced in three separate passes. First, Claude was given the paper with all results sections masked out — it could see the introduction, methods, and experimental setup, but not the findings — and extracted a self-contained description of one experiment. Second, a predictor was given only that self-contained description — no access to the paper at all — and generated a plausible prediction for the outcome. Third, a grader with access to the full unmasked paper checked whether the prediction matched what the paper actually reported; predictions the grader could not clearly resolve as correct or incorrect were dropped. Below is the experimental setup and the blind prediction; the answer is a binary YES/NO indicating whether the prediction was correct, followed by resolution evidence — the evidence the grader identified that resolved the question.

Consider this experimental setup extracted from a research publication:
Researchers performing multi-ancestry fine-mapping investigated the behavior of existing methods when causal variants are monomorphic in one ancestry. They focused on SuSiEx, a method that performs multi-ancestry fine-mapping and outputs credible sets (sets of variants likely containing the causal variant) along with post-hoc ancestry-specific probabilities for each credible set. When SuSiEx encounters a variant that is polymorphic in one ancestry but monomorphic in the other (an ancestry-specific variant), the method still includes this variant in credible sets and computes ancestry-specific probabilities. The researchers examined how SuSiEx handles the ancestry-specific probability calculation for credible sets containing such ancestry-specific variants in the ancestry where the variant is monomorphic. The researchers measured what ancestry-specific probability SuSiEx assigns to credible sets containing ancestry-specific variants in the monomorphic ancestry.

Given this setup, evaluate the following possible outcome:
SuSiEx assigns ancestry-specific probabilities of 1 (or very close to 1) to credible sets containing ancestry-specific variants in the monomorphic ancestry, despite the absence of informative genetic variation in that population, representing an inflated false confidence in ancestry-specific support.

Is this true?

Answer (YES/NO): NO